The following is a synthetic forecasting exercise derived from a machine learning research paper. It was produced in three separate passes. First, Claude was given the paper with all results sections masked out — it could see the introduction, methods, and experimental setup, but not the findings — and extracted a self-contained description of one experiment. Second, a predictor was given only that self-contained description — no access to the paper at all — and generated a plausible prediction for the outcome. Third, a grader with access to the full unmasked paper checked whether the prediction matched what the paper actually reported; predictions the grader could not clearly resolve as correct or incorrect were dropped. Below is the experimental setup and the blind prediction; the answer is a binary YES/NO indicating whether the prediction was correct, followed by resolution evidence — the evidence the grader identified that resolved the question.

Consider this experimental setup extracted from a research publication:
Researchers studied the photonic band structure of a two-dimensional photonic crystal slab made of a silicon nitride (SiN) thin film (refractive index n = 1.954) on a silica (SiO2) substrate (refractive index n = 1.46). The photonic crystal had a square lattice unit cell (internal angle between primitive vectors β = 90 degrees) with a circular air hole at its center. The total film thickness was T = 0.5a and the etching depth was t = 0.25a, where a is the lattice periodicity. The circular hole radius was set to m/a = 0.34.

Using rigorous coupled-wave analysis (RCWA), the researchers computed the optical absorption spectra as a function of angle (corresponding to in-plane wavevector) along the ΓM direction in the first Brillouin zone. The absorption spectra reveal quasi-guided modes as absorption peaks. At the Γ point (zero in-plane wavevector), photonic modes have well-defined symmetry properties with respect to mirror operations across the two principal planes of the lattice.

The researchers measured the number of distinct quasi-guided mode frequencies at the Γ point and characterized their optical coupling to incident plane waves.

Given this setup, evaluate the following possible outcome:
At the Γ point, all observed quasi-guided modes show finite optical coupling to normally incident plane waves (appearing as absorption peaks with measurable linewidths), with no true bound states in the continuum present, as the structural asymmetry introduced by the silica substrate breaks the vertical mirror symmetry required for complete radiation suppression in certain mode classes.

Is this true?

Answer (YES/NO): NO